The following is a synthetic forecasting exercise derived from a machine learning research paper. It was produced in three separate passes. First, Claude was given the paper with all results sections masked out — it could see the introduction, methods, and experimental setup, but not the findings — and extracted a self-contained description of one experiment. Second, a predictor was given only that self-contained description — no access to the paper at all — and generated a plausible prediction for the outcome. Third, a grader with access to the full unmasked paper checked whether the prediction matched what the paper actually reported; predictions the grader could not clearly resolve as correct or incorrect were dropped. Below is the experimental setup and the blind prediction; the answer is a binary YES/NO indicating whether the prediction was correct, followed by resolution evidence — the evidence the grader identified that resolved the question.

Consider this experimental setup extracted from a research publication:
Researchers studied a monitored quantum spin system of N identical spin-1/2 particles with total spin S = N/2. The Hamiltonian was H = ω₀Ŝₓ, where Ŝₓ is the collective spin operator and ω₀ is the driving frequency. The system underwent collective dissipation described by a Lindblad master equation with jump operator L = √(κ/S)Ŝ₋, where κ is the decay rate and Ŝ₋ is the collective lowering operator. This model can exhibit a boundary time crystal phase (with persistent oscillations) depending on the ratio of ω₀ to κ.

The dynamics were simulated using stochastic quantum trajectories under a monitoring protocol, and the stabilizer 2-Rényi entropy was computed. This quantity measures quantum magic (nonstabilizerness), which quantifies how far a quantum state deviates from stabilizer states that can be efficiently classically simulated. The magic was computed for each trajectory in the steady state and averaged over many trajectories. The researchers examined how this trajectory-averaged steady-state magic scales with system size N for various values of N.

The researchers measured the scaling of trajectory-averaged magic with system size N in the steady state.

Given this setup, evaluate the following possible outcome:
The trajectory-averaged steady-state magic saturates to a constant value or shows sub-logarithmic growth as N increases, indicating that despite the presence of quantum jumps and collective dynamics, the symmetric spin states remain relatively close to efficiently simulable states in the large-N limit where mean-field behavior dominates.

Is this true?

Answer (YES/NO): NO